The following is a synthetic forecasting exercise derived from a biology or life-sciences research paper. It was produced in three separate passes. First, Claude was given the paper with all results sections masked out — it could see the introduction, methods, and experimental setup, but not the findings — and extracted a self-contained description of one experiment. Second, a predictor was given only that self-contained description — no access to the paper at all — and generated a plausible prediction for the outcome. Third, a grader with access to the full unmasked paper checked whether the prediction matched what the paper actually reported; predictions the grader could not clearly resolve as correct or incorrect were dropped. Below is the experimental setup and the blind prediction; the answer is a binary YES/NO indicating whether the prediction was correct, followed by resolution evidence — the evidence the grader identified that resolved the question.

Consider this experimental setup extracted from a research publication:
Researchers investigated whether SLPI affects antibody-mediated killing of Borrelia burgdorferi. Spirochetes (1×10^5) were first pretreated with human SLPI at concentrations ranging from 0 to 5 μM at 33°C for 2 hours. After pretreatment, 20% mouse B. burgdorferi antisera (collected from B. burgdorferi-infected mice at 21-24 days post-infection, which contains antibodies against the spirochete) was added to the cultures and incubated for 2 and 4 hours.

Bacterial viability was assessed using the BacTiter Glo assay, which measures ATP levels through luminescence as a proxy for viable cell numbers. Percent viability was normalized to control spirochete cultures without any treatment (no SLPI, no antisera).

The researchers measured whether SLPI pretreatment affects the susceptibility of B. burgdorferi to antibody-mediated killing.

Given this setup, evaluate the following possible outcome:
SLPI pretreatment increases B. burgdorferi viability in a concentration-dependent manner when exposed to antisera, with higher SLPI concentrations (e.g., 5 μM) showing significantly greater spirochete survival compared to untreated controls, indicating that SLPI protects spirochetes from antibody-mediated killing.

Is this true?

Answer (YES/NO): NO